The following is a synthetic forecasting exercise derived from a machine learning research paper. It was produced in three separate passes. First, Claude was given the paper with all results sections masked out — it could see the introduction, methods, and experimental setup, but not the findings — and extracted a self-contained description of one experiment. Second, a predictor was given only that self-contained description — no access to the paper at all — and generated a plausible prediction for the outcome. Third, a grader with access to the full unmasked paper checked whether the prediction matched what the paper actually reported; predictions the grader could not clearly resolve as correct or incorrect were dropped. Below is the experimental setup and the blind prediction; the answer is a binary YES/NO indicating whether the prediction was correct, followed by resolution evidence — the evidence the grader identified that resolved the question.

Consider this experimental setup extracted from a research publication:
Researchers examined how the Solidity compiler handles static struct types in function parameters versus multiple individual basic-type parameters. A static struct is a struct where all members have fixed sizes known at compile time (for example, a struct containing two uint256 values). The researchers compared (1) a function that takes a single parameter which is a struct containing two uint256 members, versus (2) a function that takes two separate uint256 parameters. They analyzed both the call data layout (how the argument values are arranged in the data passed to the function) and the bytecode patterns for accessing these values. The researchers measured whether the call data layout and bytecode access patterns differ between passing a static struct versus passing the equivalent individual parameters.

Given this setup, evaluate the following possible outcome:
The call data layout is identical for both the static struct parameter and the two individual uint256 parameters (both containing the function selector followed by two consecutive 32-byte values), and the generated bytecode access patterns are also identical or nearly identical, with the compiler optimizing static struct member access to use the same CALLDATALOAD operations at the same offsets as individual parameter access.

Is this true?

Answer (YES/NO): YES